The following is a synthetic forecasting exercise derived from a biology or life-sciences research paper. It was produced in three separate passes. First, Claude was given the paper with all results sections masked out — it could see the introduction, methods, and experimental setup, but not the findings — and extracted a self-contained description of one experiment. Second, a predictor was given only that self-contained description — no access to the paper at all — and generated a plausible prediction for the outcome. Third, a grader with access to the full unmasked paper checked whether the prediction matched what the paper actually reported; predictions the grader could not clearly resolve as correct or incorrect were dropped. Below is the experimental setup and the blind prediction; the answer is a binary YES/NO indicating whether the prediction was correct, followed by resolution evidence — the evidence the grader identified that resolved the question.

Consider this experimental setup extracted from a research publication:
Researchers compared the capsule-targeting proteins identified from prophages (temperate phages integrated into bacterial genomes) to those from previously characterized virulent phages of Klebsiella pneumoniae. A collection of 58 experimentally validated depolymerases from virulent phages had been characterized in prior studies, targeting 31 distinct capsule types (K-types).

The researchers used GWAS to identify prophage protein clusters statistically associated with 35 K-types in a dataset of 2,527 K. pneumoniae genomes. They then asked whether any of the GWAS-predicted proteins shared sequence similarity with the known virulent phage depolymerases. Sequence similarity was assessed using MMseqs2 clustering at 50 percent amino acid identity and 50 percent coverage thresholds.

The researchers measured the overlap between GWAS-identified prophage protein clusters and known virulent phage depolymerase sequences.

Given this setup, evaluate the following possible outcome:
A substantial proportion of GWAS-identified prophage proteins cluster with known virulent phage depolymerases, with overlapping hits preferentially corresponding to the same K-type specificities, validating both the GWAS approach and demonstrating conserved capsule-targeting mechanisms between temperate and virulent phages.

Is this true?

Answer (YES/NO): NO